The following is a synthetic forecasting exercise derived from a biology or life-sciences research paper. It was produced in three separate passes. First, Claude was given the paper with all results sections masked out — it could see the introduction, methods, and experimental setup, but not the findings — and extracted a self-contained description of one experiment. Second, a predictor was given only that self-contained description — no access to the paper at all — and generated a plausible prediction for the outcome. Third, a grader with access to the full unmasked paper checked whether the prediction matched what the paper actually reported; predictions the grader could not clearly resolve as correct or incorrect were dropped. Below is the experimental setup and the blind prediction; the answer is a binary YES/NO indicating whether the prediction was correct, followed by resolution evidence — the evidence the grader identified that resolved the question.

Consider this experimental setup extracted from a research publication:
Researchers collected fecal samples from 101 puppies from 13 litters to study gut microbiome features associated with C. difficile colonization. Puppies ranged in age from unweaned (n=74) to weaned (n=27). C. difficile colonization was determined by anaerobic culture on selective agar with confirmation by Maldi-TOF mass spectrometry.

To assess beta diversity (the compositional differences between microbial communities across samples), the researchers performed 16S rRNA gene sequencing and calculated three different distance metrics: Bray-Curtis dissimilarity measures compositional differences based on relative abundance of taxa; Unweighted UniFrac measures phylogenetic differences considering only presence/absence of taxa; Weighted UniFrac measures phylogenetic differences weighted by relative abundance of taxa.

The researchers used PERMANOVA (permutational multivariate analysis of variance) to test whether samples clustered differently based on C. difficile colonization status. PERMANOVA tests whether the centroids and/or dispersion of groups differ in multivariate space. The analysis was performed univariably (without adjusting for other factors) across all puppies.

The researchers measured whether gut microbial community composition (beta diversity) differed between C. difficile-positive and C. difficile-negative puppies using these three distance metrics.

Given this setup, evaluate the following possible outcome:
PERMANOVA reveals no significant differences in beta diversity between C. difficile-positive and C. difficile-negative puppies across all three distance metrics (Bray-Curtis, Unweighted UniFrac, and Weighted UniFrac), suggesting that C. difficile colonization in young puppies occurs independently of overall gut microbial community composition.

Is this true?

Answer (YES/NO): NO